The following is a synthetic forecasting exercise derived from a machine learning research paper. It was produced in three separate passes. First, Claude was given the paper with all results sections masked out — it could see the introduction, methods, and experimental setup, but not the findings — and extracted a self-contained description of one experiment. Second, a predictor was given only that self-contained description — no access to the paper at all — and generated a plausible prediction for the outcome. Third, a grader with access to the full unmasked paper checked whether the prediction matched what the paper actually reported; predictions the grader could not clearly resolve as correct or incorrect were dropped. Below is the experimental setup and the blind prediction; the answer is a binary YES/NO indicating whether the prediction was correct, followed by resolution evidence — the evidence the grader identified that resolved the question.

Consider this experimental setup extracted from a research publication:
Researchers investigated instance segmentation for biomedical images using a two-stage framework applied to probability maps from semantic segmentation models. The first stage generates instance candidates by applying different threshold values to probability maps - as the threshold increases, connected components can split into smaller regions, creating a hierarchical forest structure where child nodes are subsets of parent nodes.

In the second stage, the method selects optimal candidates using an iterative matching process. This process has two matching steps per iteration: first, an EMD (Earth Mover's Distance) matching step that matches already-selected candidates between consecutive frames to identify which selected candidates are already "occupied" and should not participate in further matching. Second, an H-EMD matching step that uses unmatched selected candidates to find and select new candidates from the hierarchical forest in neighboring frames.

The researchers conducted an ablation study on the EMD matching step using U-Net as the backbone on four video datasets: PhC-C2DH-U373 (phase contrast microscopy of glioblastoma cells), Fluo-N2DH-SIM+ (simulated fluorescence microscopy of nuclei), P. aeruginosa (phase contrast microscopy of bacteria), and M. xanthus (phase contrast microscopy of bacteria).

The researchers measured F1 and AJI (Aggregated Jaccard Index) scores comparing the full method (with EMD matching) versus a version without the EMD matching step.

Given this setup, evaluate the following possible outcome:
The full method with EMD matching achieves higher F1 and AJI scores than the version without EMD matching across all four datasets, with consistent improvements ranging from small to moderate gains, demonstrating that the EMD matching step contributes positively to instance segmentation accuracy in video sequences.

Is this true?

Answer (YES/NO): NO